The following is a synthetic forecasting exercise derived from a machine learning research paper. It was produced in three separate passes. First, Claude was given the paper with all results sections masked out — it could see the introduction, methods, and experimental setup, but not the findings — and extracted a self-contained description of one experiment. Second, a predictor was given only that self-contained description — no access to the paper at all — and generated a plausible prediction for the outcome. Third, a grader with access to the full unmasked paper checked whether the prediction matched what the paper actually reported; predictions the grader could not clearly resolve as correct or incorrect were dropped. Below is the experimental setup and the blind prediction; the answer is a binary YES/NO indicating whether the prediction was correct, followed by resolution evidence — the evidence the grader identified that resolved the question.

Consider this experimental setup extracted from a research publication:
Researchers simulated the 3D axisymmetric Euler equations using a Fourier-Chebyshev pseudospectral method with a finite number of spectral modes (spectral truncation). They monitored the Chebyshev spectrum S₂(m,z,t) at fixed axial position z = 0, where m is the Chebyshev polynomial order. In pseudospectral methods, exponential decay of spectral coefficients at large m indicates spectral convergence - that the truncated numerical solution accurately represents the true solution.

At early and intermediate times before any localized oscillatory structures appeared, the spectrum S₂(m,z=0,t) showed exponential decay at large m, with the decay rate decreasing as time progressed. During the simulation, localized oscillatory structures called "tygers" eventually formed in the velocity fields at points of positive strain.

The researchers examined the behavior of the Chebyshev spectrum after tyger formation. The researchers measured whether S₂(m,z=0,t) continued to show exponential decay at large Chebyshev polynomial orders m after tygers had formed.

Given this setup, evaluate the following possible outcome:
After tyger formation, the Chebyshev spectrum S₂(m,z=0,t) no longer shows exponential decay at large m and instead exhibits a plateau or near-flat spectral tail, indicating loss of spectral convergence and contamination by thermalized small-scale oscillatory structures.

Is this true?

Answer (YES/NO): YES